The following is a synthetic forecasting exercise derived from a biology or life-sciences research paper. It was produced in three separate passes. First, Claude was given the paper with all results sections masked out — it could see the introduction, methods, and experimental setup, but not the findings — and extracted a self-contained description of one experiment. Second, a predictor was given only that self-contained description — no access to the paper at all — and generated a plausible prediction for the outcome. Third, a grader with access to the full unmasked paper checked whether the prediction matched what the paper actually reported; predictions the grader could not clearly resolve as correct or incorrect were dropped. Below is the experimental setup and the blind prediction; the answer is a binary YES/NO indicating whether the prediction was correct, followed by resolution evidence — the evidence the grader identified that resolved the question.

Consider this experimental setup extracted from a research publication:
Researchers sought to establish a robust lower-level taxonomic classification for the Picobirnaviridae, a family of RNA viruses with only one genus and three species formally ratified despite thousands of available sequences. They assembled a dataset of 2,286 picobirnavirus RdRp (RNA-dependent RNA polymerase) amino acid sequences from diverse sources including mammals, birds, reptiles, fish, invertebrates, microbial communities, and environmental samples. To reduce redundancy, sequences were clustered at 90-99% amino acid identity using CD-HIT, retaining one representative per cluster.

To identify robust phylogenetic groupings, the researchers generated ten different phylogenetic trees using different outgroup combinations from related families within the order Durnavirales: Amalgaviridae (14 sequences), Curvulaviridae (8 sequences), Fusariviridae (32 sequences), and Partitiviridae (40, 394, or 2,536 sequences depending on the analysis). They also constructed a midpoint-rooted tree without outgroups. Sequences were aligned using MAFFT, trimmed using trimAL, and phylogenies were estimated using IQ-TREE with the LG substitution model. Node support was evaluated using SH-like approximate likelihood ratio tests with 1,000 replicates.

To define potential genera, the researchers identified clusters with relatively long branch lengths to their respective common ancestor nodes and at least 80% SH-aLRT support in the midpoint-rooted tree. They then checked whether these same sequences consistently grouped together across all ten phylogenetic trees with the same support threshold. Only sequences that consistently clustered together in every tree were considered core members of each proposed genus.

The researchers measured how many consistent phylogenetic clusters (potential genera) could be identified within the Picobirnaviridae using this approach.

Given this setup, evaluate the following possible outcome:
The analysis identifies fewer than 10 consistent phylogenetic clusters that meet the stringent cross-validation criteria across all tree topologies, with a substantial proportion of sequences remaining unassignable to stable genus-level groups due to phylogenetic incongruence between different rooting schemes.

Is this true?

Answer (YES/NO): NO